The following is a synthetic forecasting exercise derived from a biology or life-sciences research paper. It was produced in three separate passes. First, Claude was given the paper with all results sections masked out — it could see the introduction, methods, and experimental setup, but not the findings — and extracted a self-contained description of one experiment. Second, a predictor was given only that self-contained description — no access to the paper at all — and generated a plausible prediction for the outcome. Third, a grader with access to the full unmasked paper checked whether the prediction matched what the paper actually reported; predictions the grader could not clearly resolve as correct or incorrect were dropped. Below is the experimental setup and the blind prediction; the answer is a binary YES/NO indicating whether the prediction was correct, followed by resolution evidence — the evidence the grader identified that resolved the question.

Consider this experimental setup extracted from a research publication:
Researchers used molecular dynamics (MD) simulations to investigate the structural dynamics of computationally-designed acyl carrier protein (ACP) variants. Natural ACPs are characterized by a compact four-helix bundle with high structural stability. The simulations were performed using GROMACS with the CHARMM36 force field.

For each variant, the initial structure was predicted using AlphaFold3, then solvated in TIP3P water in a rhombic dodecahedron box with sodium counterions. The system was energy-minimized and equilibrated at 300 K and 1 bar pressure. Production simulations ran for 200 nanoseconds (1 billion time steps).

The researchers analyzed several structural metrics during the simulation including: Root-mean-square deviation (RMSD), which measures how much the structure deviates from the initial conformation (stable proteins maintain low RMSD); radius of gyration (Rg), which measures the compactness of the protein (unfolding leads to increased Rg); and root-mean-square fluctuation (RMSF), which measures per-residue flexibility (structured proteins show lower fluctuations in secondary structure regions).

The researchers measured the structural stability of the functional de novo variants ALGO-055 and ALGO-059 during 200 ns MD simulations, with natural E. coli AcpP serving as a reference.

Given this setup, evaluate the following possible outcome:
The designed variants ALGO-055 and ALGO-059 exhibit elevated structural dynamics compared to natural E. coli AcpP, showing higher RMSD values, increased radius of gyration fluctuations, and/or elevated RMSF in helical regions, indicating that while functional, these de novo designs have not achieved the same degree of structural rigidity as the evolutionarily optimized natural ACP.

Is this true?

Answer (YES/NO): NO